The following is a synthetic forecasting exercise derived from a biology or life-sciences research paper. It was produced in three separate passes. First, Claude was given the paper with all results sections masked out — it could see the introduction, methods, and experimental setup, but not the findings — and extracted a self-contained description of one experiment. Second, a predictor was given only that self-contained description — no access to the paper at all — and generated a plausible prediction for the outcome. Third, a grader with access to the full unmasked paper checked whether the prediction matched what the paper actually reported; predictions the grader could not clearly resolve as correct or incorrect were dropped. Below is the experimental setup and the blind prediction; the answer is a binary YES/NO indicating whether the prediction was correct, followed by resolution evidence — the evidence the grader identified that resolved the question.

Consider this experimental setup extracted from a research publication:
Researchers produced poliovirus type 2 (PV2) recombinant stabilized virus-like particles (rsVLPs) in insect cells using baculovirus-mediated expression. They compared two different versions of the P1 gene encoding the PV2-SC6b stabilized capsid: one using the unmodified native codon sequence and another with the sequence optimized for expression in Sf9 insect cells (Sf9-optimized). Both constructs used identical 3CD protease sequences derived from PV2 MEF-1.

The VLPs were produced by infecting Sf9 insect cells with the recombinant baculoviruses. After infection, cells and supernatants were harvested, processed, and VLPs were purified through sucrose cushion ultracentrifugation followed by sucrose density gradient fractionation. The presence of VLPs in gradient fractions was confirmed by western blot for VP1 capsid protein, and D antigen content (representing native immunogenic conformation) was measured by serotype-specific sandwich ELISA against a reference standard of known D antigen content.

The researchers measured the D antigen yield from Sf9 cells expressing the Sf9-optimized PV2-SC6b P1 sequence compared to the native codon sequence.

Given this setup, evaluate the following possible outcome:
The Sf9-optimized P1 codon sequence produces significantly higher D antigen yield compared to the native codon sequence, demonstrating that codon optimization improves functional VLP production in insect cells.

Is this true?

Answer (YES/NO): YES